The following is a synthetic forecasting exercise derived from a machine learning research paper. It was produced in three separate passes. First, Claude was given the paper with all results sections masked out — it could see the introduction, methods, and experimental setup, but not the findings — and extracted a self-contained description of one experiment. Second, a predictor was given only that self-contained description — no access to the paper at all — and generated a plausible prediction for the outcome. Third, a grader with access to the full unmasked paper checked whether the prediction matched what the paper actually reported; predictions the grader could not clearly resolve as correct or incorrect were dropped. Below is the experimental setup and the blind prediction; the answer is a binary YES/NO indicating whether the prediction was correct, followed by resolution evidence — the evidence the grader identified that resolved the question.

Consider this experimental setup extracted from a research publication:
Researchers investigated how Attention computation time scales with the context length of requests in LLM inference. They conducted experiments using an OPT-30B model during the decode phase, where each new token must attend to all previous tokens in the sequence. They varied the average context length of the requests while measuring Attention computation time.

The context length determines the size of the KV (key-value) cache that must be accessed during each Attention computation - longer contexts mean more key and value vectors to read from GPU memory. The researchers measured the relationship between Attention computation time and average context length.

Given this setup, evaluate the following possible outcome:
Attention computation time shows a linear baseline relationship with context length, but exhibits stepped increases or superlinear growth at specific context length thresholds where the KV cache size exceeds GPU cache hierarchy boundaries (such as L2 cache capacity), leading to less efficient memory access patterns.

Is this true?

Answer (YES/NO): NO